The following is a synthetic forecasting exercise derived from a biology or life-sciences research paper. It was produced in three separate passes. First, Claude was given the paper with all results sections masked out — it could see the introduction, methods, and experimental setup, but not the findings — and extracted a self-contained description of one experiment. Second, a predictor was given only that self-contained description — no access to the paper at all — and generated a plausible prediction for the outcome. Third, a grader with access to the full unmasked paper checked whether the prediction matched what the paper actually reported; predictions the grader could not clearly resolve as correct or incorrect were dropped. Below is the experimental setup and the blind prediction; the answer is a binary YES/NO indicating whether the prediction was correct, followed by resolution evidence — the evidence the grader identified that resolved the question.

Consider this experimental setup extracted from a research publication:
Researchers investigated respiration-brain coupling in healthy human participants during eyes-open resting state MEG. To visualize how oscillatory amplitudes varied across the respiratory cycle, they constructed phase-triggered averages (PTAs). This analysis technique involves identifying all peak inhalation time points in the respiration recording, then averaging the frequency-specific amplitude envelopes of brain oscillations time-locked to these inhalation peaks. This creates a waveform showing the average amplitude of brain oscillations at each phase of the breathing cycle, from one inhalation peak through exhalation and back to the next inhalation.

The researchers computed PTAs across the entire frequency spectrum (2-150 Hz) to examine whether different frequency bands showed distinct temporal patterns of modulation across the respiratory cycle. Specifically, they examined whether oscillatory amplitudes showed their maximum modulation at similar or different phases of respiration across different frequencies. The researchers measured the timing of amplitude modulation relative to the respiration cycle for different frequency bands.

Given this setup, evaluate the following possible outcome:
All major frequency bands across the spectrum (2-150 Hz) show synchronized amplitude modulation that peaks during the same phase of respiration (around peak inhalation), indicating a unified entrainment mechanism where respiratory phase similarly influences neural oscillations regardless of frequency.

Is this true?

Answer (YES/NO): NO